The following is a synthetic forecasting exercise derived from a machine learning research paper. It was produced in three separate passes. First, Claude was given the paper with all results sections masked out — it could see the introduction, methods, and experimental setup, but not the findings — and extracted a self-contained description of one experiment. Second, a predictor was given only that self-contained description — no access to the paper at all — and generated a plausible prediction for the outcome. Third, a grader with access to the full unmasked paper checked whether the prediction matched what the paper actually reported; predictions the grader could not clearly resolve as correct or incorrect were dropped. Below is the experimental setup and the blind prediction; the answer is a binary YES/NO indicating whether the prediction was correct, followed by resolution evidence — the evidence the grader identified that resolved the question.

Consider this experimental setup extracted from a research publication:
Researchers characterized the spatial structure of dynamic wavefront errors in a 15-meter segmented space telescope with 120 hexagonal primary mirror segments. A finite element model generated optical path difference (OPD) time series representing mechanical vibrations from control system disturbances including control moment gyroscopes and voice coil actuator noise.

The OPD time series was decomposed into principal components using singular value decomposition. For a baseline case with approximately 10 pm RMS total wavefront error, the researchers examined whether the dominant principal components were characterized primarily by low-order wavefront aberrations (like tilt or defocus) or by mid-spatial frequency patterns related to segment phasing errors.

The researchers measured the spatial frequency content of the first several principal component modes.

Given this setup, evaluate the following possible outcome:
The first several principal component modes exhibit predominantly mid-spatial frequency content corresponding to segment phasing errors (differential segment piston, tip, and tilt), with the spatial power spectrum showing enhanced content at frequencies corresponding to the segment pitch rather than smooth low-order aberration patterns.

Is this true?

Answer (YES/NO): YES